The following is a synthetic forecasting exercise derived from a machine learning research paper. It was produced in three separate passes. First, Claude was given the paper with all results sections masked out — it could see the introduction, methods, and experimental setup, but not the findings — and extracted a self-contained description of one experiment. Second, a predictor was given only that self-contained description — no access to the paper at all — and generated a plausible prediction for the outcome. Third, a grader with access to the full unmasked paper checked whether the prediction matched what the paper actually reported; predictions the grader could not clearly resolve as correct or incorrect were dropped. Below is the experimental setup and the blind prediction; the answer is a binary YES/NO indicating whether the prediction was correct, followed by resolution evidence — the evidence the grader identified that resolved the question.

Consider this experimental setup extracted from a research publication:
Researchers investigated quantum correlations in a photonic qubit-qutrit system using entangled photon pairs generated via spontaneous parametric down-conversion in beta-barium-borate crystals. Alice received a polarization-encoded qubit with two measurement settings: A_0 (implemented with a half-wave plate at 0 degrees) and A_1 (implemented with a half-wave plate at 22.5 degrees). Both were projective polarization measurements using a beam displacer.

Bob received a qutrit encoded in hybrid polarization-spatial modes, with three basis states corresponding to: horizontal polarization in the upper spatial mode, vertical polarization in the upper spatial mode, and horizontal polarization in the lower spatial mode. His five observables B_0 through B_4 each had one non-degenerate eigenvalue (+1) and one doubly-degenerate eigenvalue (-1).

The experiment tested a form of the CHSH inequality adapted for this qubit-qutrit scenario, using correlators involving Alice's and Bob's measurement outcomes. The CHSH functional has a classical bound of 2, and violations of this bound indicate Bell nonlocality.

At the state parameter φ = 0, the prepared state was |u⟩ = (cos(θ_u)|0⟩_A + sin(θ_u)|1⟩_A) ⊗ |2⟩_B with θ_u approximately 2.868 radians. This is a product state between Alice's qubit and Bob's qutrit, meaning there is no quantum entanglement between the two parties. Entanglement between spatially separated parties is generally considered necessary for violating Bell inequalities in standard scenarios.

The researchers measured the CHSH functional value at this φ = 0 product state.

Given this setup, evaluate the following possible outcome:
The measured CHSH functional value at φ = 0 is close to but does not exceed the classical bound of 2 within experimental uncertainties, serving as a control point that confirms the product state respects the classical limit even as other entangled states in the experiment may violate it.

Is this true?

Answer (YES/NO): NO